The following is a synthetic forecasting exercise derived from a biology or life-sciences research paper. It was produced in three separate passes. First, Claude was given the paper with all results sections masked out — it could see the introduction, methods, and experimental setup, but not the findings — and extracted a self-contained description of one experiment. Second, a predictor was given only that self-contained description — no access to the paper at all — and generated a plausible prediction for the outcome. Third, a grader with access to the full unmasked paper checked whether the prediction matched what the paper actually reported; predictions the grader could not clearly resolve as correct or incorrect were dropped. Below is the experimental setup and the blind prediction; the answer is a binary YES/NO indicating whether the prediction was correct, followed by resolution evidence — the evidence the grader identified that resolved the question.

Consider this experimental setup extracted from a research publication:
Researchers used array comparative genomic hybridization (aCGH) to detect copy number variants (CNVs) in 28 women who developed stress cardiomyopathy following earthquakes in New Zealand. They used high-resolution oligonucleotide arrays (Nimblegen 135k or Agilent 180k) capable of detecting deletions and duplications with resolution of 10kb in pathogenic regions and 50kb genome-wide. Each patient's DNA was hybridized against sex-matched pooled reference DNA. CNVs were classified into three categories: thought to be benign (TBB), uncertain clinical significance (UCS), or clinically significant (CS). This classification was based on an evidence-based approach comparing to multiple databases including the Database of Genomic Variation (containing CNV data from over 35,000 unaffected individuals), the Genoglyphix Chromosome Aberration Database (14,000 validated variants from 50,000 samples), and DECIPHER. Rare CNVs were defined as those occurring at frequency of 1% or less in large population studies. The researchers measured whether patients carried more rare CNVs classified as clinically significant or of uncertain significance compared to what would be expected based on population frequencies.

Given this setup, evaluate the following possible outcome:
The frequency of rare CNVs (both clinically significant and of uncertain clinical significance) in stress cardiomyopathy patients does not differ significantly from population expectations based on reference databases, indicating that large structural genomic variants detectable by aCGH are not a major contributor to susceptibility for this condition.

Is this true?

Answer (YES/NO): NO